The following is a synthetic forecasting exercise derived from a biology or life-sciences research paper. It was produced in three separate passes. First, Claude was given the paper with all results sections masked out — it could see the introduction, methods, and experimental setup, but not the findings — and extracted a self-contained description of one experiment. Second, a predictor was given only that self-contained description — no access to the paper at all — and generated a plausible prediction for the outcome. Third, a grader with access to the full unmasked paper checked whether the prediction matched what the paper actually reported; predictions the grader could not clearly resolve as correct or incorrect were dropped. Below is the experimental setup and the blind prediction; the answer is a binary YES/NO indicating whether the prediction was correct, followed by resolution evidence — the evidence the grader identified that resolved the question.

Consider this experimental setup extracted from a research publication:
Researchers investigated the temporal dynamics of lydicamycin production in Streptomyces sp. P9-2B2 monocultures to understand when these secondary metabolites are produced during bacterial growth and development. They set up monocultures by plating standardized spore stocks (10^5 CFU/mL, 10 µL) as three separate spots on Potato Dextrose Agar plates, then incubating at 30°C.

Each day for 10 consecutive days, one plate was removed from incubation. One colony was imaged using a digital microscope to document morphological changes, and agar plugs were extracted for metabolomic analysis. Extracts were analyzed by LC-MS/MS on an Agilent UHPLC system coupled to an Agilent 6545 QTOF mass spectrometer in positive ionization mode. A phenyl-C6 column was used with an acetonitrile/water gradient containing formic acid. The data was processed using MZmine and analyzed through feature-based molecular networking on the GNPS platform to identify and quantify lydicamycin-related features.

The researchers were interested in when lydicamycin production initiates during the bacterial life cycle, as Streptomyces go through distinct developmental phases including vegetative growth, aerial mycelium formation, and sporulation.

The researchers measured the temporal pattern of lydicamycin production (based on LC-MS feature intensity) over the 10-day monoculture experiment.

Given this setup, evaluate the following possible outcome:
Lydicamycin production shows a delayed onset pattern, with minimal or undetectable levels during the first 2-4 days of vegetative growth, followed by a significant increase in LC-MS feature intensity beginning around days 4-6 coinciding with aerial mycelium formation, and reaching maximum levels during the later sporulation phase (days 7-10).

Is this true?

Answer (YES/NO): YES